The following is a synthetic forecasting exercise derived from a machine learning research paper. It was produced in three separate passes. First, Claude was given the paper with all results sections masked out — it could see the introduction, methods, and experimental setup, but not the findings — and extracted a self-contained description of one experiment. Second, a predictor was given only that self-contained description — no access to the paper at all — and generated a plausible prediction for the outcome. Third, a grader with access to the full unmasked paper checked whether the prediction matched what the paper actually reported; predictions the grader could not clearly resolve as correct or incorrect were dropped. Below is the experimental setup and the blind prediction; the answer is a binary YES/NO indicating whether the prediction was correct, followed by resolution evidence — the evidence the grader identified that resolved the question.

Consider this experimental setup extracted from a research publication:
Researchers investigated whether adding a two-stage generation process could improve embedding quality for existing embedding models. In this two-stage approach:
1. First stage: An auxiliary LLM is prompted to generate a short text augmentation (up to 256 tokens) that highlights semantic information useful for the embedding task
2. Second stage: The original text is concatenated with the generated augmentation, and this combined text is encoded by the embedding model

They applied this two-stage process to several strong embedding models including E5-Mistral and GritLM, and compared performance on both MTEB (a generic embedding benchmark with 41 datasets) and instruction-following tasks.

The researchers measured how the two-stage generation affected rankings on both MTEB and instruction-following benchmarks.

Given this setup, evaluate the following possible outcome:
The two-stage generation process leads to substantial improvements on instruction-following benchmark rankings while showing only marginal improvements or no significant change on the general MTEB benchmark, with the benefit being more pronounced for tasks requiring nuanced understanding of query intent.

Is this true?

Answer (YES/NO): NO